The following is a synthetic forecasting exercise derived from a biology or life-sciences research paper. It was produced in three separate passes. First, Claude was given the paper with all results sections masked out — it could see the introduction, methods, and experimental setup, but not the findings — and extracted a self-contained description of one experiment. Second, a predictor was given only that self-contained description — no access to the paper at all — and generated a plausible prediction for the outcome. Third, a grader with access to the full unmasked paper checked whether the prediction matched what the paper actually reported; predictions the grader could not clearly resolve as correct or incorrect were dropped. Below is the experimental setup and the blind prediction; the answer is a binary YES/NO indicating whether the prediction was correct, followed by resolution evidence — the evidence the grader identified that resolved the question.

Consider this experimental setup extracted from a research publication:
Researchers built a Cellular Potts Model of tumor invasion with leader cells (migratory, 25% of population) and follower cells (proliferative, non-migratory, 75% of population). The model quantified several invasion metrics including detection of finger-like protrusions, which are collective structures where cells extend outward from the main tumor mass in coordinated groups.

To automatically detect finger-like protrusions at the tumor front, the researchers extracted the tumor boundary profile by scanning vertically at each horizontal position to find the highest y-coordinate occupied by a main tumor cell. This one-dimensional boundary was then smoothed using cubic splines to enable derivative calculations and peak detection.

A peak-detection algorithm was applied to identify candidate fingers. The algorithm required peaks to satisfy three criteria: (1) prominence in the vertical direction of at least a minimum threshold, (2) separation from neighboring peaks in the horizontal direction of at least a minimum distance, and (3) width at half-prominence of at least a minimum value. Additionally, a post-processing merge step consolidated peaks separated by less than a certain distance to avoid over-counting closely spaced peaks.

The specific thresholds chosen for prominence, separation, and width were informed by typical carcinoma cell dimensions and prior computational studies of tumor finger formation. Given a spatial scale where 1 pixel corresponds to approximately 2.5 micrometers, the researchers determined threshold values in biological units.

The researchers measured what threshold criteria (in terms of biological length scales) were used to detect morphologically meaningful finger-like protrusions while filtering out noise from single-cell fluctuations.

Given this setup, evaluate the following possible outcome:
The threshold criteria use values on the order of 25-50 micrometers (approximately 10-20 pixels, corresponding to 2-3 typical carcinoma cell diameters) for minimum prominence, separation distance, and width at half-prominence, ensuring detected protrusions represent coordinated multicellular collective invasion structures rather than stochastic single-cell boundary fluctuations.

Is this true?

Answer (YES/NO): NO